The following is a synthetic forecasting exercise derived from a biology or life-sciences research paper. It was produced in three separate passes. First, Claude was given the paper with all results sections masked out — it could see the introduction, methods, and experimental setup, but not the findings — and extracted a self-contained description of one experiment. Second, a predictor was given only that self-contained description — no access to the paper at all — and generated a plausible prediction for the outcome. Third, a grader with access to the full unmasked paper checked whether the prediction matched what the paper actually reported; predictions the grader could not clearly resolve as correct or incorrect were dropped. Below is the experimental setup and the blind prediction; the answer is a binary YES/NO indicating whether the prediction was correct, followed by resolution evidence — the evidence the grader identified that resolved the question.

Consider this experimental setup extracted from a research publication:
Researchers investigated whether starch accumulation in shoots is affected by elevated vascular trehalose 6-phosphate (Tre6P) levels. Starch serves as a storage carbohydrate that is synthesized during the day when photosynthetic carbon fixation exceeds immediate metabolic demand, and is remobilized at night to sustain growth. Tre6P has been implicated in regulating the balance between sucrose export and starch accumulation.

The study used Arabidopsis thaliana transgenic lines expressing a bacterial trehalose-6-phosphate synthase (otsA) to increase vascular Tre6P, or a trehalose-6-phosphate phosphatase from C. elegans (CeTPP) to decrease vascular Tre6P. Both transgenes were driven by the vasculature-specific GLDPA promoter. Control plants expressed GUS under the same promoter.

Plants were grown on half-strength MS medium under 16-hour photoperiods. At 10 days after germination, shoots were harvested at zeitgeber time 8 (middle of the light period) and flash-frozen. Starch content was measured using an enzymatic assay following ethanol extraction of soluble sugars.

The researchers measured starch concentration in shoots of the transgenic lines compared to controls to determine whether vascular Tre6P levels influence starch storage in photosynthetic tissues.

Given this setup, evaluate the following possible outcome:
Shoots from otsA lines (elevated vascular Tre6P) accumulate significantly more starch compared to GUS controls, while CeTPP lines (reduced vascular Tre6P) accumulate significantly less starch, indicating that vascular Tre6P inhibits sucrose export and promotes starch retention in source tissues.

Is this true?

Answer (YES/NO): NO